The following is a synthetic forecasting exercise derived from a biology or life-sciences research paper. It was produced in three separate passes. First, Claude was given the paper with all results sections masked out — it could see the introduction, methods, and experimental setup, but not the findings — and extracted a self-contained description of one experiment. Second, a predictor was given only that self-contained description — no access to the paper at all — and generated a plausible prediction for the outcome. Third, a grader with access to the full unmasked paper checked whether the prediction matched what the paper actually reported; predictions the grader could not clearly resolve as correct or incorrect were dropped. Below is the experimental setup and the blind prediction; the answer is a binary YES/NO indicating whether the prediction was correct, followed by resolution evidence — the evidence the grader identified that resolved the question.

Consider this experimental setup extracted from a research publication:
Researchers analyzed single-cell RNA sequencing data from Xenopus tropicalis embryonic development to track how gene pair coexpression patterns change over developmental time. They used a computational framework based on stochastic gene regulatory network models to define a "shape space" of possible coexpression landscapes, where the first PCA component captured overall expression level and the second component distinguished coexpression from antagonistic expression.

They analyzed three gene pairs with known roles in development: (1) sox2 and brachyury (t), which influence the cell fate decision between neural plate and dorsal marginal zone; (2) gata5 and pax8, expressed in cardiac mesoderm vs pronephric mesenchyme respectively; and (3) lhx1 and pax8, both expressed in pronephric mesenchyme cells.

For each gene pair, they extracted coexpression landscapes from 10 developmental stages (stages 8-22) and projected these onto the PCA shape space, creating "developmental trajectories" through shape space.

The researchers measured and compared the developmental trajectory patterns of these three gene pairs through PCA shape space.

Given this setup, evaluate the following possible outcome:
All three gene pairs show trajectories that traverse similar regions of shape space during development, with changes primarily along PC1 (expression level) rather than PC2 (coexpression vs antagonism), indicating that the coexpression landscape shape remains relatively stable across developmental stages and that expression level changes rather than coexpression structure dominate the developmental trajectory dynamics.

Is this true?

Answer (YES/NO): NO